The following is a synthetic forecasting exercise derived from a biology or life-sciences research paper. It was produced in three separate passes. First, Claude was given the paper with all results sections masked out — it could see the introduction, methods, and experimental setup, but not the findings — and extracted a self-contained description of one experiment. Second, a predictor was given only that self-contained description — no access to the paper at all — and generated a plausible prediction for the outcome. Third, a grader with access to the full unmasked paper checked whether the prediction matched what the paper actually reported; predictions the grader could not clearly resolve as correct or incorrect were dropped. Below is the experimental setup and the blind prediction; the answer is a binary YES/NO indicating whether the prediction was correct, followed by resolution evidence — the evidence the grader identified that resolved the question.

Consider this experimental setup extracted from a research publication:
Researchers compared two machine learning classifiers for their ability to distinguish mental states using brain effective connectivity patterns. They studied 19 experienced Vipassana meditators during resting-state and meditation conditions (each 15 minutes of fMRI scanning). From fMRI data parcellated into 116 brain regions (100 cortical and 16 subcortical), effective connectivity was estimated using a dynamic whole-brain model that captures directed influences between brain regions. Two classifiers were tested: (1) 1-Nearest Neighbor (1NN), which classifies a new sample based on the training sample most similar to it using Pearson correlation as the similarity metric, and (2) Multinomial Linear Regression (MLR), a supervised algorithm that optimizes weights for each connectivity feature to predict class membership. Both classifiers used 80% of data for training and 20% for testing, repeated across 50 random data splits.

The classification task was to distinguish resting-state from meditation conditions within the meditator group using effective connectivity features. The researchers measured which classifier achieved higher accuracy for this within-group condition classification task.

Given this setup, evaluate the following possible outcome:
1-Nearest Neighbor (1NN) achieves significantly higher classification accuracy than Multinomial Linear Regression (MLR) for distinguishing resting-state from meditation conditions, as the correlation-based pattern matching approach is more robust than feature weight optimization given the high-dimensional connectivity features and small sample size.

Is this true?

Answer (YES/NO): NO